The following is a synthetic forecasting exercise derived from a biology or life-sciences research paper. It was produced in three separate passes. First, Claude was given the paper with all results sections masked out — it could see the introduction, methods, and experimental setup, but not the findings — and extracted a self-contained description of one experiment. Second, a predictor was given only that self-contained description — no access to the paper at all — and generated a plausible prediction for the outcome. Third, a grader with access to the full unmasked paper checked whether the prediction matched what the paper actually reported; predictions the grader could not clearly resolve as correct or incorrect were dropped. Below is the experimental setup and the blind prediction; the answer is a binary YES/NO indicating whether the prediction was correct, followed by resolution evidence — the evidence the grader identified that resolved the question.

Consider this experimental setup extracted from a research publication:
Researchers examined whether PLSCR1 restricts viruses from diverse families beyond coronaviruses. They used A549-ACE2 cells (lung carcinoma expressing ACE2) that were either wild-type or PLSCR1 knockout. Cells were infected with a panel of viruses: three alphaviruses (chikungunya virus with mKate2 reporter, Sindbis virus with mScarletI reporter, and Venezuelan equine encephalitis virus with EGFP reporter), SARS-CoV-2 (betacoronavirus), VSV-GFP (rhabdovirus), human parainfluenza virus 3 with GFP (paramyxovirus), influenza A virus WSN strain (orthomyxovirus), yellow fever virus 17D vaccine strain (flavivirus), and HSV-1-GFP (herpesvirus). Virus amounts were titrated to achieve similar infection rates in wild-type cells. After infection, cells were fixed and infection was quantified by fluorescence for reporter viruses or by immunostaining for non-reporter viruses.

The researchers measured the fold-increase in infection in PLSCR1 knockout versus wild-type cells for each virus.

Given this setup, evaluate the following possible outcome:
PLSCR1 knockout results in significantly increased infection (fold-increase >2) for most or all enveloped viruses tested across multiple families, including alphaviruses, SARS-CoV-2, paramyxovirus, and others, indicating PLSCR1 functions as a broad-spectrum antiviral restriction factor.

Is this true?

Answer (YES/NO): NO